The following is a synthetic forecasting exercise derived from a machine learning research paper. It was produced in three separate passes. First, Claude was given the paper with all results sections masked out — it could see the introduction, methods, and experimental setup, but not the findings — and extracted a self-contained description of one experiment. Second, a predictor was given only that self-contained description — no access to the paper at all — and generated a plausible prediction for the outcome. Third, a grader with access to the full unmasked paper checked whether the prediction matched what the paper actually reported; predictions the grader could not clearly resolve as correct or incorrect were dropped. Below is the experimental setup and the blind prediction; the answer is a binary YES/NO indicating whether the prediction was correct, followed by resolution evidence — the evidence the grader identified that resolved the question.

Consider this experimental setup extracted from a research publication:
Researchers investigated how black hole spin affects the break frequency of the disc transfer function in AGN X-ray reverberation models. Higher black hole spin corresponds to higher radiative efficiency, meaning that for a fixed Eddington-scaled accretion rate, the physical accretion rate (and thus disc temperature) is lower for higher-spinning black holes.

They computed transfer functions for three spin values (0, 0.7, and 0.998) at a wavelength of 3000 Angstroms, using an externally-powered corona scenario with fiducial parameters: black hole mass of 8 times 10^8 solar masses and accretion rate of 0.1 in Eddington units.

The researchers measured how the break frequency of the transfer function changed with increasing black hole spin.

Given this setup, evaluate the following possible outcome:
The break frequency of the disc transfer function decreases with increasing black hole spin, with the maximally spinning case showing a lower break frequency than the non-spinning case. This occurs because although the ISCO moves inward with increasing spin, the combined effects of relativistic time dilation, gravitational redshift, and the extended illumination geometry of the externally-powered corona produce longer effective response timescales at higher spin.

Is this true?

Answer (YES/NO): NO